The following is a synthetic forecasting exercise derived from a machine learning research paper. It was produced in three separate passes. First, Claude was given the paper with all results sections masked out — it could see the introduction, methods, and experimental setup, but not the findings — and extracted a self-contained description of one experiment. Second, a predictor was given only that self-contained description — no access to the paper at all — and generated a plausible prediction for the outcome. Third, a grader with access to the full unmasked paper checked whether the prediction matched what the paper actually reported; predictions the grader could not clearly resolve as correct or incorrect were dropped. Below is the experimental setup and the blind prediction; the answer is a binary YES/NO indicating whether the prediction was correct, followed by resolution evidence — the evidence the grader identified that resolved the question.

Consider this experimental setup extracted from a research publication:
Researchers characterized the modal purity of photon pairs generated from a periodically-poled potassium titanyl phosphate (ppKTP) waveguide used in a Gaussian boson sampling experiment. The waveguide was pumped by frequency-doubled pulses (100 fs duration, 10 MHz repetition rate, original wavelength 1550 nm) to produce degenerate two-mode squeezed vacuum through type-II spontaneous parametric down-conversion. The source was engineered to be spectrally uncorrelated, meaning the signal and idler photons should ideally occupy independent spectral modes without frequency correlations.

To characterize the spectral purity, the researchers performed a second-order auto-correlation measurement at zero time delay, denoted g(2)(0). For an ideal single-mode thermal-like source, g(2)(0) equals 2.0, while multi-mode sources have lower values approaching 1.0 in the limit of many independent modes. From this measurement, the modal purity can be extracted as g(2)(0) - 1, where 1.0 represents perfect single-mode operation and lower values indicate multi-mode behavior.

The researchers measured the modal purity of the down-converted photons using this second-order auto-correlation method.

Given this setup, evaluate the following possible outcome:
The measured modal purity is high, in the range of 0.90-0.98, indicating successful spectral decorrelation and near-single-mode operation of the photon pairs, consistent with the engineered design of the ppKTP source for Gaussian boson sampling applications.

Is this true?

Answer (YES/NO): NO